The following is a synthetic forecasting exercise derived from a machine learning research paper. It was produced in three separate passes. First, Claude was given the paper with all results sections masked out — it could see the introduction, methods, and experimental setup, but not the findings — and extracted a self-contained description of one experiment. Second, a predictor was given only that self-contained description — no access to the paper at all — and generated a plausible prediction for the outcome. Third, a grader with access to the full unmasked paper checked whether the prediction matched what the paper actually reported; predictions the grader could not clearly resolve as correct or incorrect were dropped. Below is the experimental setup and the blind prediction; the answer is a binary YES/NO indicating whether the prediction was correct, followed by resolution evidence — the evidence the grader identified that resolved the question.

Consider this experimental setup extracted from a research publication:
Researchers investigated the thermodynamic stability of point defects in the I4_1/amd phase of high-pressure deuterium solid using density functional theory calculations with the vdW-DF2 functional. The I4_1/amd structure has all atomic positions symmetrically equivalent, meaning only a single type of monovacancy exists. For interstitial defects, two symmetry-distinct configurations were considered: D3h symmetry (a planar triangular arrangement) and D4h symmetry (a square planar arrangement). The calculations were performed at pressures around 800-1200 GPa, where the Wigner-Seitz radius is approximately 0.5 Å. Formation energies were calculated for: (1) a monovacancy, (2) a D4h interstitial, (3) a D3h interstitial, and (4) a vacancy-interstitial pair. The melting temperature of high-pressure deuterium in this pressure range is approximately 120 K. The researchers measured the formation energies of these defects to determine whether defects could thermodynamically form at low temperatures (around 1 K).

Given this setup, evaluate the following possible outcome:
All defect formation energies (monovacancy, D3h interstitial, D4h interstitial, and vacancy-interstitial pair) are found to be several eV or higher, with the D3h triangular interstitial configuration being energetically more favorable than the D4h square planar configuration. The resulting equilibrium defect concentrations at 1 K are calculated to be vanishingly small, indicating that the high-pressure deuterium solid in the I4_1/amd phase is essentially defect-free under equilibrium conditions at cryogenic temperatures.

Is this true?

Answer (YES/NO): NO